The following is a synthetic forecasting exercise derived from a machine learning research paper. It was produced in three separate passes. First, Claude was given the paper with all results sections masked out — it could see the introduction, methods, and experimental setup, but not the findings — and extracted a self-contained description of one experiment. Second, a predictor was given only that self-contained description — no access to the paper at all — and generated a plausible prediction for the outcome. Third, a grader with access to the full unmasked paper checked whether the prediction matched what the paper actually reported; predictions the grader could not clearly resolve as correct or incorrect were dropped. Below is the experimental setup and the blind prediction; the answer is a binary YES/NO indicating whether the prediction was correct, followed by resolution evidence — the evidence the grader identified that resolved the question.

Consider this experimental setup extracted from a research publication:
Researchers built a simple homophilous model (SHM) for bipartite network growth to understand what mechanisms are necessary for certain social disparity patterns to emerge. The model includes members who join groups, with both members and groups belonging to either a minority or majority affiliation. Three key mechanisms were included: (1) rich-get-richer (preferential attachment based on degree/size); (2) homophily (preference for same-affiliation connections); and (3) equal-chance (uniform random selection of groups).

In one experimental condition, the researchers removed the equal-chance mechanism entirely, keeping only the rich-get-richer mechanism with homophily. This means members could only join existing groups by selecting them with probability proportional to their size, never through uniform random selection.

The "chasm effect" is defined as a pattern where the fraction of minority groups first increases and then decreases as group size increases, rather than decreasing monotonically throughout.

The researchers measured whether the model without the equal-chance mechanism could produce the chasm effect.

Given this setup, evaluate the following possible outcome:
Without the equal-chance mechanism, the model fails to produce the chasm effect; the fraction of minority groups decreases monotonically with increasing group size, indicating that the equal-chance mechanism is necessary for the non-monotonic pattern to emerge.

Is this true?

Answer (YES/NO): YES